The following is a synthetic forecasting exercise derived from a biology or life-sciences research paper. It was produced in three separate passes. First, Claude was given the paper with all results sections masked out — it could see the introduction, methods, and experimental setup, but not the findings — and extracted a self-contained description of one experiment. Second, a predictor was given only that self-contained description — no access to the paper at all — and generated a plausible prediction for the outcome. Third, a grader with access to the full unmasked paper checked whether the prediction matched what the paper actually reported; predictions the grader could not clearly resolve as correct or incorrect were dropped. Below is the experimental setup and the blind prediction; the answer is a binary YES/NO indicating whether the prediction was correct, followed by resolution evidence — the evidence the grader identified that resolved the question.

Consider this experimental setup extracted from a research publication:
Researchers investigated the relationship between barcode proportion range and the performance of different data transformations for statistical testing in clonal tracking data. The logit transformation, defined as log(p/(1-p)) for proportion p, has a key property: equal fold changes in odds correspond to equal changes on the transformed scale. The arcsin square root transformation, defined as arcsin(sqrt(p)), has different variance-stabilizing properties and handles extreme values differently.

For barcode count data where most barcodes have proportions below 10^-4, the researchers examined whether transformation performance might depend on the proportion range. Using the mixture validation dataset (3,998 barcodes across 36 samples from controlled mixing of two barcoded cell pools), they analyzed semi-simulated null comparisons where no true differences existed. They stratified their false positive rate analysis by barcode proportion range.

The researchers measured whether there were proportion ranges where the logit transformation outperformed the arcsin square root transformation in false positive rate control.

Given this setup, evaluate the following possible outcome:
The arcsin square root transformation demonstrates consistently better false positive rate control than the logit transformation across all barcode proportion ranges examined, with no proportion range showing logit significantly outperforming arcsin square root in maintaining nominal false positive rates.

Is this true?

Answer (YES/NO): NO